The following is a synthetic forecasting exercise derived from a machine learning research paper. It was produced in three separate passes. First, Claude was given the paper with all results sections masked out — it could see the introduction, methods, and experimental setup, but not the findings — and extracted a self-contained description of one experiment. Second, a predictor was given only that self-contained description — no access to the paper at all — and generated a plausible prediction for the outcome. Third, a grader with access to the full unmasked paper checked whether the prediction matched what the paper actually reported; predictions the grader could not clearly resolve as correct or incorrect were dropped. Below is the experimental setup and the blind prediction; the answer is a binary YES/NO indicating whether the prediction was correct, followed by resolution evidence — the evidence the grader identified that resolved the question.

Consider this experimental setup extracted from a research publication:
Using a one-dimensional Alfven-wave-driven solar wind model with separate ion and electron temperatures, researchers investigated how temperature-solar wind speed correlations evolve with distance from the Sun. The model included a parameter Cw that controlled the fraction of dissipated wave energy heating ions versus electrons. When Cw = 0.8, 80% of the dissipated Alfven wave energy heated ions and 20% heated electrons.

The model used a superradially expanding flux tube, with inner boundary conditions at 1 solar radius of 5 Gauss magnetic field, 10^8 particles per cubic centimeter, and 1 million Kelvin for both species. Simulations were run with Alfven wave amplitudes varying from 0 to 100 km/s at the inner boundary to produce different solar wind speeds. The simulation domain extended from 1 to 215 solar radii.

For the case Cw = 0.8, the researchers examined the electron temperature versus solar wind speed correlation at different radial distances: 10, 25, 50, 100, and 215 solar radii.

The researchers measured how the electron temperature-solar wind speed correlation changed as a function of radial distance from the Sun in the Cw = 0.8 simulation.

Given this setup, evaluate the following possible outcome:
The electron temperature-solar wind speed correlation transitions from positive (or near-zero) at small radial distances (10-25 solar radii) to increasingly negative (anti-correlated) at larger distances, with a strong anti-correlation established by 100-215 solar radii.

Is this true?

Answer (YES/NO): NO